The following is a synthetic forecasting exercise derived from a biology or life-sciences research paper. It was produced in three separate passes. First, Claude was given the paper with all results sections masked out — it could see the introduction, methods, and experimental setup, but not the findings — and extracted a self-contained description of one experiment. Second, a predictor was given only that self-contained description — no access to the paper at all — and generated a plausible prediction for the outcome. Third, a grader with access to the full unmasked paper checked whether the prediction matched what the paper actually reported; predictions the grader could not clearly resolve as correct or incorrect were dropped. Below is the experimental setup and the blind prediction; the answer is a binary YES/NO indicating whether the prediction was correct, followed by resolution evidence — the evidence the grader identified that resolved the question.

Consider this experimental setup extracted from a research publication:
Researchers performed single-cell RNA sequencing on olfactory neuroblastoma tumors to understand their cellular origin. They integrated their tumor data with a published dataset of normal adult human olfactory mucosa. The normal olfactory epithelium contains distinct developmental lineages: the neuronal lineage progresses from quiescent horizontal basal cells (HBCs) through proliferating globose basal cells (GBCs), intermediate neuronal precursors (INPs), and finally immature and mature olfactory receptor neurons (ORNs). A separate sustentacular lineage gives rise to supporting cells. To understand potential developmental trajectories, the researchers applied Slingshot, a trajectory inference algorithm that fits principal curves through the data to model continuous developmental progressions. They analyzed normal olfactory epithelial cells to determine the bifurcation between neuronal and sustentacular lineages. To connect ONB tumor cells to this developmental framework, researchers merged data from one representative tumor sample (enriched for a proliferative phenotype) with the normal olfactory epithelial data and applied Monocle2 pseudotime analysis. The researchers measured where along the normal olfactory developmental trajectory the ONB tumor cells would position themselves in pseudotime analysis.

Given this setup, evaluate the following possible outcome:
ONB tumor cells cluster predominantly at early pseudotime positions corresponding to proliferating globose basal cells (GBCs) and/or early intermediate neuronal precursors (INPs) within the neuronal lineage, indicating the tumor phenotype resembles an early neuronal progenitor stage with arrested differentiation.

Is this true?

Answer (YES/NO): NO